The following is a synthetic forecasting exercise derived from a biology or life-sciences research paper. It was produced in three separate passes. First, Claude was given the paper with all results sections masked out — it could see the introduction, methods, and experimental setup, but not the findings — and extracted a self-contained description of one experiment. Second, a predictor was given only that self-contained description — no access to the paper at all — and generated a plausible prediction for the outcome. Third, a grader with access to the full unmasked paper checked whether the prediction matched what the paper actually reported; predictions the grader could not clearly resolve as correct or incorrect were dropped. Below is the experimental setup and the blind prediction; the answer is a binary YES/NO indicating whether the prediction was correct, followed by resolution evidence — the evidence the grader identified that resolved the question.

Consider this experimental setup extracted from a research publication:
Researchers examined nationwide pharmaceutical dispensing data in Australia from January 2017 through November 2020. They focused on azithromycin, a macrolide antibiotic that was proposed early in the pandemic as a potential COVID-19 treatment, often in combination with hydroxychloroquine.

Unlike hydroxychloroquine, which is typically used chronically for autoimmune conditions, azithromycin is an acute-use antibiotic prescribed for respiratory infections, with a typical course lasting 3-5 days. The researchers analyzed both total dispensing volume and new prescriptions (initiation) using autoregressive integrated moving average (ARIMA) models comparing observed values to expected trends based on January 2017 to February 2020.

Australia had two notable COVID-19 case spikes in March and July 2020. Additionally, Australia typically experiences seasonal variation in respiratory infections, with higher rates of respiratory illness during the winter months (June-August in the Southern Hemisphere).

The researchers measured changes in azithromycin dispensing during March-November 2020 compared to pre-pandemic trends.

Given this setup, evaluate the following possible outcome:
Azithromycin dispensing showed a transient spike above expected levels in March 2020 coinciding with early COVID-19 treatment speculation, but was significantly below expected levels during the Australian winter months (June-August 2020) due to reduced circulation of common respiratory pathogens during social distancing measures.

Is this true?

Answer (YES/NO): NO